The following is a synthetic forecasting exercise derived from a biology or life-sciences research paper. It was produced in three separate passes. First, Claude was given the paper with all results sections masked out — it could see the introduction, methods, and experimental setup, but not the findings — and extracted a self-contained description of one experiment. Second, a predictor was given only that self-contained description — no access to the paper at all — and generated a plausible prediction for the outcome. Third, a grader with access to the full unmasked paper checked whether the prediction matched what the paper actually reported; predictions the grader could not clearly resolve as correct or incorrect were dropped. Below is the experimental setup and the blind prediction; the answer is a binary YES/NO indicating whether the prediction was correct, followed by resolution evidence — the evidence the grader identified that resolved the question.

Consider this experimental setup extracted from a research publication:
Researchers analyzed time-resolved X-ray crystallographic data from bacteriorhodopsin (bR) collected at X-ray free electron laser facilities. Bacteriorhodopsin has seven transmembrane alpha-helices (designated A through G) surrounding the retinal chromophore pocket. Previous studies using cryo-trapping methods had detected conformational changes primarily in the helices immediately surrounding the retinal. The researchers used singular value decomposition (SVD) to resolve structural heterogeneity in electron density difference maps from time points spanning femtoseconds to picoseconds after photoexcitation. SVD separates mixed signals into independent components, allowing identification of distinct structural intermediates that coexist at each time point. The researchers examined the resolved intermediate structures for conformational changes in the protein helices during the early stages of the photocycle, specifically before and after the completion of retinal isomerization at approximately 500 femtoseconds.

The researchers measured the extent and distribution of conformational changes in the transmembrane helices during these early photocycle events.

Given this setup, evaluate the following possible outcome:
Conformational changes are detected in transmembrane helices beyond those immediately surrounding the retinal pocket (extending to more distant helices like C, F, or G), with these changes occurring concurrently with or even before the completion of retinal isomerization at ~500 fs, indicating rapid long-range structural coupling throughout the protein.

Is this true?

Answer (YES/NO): YES